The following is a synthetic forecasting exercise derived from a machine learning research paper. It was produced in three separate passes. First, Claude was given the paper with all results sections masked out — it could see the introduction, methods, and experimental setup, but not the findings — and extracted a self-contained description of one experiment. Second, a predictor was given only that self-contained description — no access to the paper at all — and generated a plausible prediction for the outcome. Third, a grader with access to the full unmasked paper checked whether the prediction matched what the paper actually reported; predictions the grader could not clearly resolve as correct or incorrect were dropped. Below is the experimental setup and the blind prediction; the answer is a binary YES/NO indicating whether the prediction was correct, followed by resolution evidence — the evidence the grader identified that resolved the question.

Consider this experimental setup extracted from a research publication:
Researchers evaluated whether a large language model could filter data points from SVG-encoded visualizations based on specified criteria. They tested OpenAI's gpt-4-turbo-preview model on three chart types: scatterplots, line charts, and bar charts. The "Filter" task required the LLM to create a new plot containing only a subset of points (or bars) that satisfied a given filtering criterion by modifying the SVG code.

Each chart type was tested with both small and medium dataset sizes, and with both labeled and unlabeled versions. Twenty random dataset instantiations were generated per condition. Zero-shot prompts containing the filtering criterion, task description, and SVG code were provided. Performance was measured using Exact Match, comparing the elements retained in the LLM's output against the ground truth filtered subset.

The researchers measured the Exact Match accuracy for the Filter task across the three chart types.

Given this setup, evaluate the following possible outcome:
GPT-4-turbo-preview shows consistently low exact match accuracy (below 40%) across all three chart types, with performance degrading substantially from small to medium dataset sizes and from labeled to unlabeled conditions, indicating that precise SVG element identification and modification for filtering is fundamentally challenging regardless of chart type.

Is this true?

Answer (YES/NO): NO